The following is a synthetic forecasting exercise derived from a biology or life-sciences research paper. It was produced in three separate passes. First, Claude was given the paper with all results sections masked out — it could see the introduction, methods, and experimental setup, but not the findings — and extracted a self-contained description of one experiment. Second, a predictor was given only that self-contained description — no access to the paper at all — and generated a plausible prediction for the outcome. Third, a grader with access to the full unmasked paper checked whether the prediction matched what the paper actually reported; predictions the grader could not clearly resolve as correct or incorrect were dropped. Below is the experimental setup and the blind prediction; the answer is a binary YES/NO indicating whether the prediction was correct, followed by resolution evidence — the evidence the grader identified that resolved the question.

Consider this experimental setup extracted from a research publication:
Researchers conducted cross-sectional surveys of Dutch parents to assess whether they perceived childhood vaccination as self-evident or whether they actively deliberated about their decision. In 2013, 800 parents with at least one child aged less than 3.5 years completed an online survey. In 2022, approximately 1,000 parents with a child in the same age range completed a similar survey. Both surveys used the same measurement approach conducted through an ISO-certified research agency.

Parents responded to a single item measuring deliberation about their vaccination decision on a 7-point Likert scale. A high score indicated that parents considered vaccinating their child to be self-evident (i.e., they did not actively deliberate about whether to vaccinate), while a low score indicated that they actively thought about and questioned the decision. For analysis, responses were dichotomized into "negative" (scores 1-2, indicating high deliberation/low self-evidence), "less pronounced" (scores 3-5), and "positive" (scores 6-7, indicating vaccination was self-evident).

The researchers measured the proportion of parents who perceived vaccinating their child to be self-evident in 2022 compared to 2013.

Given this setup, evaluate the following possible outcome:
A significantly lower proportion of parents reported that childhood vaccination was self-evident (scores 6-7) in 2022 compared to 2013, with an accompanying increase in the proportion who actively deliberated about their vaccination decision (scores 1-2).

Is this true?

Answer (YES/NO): YES